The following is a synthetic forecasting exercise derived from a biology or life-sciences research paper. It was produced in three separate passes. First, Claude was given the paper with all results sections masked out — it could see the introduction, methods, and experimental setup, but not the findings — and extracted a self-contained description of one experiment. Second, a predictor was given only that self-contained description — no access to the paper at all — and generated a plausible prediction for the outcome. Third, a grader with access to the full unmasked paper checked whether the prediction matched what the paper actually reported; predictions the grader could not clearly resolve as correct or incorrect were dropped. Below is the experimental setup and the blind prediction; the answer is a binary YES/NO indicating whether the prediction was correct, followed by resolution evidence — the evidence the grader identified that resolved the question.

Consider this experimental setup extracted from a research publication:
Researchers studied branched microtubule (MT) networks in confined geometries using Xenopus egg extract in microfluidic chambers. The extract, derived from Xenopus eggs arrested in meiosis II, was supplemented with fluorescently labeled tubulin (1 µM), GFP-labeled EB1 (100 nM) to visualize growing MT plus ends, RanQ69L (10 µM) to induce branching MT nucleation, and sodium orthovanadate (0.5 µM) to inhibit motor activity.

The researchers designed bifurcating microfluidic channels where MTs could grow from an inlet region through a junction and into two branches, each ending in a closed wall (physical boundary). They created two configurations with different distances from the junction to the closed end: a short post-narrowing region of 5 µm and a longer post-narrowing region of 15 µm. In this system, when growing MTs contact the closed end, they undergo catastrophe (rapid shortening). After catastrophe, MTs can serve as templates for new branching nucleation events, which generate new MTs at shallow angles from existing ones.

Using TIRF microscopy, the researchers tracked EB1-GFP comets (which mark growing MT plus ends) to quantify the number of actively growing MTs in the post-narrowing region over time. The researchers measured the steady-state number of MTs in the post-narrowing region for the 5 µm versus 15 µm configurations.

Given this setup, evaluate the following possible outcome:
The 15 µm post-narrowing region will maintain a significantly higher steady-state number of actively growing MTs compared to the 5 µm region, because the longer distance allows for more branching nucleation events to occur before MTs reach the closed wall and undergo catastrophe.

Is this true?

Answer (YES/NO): YES